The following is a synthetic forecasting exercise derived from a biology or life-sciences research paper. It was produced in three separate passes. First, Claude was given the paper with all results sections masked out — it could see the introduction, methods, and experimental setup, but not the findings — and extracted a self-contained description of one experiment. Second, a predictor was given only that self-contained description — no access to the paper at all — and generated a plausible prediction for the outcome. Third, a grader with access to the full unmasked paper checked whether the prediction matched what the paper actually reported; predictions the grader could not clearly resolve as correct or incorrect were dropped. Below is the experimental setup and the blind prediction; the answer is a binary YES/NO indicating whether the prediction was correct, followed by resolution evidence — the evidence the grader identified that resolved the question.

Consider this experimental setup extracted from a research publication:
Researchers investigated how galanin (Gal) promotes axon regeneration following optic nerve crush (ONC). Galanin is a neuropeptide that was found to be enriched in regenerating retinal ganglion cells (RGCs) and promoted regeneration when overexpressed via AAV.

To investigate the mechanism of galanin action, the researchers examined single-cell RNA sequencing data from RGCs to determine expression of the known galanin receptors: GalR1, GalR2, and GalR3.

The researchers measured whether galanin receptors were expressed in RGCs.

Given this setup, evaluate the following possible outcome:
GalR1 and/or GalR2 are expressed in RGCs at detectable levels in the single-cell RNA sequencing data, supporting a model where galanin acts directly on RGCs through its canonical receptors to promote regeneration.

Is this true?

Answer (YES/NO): NO